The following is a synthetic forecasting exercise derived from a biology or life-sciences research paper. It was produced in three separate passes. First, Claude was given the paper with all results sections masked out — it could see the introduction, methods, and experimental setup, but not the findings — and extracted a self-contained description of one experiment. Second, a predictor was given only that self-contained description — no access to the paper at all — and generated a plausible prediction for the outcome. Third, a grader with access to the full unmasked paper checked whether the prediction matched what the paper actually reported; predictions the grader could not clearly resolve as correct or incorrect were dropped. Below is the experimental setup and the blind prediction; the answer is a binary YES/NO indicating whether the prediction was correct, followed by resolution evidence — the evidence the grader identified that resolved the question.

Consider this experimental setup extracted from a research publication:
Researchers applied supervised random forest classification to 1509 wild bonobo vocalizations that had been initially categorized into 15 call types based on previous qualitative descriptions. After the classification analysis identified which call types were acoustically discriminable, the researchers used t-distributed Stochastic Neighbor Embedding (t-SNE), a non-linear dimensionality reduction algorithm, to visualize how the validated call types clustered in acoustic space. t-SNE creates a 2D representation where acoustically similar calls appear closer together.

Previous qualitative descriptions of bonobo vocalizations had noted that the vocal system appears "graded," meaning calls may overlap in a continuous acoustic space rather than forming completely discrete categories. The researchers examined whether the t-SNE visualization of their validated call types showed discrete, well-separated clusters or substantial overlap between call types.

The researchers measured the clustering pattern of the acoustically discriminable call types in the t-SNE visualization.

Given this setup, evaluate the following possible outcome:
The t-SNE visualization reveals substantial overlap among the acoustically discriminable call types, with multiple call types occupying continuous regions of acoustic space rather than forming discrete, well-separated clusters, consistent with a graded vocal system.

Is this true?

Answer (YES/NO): YES